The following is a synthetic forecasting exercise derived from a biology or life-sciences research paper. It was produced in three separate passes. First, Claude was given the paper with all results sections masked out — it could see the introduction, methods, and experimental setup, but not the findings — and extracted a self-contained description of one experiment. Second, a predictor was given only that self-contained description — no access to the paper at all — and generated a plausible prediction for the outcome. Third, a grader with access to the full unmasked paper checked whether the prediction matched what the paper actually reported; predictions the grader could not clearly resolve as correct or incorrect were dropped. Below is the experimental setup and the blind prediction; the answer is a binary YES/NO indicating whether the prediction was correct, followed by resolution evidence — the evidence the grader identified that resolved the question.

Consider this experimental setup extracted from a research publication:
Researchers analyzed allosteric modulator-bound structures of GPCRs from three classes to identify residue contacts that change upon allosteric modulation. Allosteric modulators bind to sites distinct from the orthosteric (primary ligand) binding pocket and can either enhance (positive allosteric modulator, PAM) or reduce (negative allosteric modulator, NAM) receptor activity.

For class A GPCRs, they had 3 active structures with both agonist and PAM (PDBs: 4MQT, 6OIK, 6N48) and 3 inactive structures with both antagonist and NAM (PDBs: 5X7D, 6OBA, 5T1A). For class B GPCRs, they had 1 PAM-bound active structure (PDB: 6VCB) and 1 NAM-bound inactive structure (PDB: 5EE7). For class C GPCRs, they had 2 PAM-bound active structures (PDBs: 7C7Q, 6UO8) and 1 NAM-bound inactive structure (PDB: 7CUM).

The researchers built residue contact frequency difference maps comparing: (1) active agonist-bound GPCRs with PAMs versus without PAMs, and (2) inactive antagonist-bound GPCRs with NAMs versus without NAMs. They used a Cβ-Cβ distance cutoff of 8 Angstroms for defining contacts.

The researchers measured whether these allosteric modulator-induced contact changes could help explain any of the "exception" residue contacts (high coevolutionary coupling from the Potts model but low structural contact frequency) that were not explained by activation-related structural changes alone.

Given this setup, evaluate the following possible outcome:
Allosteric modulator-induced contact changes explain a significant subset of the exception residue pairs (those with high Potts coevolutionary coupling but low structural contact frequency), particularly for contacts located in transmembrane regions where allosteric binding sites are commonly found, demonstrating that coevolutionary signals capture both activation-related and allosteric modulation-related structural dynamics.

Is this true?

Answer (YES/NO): YES